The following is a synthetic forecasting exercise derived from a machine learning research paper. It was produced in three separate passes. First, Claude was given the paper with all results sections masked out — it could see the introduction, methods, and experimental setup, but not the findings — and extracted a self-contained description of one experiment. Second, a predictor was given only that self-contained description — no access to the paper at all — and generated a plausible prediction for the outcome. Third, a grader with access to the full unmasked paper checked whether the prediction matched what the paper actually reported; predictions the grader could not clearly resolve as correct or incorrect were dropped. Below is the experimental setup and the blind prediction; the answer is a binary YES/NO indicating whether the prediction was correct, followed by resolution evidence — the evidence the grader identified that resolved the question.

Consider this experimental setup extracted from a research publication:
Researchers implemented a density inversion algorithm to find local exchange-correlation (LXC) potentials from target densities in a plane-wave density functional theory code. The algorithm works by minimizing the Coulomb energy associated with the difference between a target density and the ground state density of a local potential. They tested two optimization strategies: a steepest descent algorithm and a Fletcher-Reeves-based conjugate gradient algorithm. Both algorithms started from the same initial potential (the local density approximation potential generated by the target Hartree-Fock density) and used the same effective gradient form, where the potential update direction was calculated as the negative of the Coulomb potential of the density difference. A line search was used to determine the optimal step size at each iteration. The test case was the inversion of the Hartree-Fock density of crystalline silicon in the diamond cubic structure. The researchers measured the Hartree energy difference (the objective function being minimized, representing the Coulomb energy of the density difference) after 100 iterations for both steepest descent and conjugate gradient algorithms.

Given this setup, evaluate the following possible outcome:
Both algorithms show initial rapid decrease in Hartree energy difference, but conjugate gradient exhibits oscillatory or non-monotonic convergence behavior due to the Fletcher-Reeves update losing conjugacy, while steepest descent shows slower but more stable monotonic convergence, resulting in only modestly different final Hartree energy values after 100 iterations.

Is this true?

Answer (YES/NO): NO